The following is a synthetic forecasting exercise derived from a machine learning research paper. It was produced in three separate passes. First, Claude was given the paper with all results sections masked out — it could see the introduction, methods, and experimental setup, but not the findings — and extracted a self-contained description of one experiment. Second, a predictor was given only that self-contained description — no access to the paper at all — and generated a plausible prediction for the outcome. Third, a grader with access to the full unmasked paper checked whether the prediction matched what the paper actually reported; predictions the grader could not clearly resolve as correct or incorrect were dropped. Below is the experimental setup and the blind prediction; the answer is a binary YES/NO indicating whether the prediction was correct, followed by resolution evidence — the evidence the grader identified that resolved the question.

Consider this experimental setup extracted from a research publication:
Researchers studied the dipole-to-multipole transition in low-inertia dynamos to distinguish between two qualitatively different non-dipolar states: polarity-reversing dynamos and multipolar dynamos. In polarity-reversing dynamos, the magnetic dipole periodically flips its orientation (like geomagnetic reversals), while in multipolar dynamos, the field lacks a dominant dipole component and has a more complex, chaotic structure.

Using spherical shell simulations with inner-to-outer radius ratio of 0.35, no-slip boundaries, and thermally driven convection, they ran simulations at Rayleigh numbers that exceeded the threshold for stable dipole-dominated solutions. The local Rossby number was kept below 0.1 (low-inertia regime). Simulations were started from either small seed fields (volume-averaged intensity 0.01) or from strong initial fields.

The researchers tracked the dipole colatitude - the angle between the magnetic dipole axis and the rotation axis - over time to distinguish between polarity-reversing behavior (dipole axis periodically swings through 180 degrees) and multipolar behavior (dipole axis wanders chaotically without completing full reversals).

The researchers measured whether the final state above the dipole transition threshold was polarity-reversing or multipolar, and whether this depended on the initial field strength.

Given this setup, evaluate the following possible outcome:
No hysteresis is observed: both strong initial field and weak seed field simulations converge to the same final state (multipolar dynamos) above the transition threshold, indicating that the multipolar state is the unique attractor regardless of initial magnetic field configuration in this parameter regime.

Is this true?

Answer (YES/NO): NO